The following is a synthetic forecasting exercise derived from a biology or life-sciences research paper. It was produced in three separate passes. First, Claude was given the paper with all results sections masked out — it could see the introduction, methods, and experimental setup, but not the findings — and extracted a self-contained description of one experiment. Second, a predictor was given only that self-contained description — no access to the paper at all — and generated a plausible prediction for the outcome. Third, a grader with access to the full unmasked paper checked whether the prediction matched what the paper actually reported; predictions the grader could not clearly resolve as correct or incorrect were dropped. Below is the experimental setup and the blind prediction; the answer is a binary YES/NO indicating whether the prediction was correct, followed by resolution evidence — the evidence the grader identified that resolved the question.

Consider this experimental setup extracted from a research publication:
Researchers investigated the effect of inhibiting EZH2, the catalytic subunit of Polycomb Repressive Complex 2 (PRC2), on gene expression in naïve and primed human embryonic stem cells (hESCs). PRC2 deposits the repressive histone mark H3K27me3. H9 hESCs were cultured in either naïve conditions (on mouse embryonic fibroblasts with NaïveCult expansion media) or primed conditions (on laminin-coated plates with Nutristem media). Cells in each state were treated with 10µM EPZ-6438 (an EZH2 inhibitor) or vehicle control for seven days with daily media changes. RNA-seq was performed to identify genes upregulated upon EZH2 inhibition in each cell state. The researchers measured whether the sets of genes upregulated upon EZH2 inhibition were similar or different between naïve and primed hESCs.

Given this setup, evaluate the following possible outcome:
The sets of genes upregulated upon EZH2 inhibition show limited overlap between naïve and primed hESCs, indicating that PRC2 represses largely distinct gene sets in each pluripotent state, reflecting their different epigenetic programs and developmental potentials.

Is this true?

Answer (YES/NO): YES